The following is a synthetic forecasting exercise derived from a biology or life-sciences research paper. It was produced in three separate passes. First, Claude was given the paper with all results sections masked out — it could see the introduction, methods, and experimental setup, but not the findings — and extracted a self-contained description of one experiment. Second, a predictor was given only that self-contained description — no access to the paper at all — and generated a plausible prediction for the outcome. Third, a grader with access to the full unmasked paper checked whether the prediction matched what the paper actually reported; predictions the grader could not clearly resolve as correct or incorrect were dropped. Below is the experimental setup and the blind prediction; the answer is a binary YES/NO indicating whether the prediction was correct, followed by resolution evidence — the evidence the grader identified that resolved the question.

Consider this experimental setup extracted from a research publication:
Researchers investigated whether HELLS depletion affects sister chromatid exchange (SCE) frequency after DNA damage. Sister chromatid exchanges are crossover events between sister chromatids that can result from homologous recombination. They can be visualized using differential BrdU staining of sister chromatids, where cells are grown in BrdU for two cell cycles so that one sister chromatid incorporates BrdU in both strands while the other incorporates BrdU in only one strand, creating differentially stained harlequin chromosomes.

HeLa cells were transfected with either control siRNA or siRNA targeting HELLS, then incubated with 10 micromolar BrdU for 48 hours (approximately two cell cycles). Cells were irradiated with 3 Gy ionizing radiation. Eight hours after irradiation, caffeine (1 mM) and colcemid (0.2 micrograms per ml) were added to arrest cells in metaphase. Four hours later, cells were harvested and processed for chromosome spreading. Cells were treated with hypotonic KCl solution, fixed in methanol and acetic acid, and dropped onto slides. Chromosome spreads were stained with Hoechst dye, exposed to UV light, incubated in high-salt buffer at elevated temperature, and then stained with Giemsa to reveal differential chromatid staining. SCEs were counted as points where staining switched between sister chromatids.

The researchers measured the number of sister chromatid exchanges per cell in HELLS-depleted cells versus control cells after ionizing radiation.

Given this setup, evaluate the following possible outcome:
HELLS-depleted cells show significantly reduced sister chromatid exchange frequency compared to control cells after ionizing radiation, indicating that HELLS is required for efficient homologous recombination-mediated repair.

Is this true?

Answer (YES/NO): YES